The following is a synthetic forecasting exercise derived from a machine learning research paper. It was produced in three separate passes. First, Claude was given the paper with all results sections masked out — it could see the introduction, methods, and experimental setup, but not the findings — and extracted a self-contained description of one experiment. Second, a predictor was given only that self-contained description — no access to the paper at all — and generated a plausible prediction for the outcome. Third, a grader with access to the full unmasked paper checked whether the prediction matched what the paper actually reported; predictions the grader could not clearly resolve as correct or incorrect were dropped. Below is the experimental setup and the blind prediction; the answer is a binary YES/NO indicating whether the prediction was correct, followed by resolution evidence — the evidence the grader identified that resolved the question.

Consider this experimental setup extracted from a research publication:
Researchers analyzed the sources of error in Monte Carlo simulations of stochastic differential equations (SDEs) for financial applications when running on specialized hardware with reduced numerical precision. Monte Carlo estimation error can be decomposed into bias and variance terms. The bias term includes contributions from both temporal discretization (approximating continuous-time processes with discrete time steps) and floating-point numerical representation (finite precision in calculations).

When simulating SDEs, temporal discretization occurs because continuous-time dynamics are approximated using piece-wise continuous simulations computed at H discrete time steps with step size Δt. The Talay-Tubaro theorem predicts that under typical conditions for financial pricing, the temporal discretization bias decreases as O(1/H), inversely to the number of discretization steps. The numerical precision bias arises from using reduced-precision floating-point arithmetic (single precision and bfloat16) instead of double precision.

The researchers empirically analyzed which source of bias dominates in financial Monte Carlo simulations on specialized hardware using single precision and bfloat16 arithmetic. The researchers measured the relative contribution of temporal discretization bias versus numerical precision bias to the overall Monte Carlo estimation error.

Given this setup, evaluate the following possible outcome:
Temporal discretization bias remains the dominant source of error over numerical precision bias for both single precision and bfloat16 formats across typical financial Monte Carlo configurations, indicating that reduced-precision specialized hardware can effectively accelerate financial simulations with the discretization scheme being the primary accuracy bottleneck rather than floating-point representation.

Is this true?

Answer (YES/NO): YES